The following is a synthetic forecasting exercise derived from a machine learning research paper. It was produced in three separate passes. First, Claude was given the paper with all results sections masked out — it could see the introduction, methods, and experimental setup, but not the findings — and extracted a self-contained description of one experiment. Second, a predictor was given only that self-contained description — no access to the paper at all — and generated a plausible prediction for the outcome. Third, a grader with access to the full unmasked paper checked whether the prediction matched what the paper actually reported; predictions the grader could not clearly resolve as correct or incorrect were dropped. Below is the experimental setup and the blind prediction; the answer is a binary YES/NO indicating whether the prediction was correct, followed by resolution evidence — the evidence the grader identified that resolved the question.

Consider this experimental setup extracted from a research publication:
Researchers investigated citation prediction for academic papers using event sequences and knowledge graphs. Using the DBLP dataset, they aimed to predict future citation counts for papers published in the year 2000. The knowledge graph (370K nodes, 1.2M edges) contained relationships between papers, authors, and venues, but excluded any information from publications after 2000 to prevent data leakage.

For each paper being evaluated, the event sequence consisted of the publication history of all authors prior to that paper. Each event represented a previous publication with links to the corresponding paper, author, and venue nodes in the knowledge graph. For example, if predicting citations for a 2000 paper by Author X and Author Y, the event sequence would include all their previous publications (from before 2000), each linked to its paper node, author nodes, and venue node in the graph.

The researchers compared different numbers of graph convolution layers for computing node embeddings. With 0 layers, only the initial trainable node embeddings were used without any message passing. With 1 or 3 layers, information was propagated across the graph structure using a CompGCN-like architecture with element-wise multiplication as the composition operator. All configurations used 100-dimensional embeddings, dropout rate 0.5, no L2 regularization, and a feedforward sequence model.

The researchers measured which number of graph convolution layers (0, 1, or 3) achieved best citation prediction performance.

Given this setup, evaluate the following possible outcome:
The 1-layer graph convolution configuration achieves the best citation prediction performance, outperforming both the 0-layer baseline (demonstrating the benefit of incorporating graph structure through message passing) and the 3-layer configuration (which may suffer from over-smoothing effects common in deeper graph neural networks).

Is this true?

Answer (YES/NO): NO